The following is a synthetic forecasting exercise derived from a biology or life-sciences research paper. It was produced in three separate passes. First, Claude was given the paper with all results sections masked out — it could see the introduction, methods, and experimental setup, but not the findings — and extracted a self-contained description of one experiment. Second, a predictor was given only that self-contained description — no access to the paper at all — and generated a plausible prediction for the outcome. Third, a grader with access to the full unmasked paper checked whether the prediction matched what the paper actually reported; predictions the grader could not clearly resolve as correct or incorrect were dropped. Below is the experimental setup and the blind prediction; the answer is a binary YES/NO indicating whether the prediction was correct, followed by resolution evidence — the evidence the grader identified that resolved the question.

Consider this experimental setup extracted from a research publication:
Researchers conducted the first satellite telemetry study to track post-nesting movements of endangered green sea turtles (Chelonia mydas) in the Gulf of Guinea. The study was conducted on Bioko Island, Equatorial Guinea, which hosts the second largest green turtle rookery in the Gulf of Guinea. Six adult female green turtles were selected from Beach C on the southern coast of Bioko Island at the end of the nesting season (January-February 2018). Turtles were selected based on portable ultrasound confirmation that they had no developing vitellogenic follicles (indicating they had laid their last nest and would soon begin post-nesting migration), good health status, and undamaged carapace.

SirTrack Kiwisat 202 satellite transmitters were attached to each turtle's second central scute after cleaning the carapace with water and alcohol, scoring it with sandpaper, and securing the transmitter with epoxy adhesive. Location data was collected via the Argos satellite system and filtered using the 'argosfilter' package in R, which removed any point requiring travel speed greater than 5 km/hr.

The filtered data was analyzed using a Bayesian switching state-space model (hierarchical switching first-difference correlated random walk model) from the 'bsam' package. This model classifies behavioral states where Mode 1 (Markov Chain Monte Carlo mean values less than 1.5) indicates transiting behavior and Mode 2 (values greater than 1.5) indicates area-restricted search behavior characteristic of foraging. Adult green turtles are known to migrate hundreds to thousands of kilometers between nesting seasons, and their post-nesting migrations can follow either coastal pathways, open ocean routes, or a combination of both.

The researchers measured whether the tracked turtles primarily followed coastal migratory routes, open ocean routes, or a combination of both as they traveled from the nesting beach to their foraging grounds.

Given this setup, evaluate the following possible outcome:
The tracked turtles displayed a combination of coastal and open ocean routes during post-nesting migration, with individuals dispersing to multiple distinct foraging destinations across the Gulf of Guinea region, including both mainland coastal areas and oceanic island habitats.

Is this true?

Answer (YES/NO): NO